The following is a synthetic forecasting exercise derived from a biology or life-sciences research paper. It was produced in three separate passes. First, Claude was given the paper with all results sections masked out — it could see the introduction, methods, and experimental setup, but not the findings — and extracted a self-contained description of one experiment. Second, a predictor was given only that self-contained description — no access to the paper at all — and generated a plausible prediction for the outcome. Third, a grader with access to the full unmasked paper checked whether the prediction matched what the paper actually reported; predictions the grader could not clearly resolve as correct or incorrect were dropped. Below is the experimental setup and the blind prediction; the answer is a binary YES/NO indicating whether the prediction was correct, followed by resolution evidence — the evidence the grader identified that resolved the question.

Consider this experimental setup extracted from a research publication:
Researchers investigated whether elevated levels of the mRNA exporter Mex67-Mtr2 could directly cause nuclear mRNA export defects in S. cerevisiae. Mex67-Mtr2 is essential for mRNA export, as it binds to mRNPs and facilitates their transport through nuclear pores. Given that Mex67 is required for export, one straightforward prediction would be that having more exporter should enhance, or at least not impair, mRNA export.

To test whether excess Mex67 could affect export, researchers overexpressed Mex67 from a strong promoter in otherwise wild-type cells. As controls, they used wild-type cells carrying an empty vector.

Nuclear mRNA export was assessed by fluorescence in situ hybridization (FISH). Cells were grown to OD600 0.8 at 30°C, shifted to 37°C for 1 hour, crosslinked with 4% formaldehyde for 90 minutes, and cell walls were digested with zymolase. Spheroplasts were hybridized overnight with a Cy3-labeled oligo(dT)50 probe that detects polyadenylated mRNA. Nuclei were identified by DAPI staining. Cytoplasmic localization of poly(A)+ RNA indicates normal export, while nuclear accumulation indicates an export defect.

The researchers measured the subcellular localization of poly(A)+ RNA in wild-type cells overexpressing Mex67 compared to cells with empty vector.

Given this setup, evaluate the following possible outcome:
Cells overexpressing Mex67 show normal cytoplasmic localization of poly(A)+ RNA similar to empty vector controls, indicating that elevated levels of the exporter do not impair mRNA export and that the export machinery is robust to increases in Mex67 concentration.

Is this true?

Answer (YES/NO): YES